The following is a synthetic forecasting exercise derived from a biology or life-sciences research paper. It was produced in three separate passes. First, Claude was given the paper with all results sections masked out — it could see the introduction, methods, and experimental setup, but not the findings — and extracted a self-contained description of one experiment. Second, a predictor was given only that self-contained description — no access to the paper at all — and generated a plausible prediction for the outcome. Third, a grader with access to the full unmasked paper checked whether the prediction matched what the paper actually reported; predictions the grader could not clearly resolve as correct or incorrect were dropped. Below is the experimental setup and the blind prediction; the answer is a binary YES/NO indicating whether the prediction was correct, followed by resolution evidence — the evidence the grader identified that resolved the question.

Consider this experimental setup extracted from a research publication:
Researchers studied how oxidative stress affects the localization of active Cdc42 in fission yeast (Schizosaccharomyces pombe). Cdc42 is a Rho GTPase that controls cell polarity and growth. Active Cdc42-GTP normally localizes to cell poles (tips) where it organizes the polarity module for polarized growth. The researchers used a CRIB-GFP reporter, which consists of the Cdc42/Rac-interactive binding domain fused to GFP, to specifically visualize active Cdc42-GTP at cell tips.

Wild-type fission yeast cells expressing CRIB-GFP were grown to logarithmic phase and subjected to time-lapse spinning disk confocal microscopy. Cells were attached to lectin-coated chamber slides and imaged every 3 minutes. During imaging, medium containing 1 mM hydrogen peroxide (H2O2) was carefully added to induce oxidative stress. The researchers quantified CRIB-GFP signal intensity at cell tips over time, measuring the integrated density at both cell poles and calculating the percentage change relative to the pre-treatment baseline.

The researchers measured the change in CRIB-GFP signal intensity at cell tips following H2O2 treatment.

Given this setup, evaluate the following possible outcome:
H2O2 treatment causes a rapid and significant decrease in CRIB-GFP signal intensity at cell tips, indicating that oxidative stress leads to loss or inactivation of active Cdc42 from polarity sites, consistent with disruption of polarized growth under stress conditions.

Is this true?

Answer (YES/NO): YES